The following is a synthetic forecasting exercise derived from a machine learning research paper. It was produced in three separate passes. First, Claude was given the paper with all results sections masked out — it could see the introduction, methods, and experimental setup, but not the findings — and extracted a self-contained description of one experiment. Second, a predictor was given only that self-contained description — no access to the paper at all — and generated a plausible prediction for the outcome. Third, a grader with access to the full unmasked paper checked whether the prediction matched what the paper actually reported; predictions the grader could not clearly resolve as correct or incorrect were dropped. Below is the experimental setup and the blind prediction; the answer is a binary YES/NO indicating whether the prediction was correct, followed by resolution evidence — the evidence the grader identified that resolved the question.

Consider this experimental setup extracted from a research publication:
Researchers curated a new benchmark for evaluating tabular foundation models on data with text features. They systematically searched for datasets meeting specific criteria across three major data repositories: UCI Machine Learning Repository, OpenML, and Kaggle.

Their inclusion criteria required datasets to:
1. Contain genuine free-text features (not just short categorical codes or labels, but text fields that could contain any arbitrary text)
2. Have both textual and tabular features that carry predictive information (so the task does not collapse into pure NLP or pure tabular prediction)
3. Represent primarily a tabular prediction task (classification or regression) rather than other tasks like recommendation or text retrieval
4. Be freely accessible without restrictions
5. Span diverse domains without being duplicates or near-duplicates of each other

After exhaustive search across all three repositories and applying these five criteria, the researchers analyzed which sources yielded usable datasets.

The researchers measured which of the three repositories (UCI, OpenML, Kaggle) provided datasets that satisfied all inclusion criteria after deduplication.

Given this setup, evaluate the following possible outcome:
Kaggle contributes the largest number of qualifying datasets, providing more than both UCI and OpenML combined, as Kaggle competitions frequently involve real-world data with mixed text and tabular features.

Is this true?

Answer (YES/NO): YES